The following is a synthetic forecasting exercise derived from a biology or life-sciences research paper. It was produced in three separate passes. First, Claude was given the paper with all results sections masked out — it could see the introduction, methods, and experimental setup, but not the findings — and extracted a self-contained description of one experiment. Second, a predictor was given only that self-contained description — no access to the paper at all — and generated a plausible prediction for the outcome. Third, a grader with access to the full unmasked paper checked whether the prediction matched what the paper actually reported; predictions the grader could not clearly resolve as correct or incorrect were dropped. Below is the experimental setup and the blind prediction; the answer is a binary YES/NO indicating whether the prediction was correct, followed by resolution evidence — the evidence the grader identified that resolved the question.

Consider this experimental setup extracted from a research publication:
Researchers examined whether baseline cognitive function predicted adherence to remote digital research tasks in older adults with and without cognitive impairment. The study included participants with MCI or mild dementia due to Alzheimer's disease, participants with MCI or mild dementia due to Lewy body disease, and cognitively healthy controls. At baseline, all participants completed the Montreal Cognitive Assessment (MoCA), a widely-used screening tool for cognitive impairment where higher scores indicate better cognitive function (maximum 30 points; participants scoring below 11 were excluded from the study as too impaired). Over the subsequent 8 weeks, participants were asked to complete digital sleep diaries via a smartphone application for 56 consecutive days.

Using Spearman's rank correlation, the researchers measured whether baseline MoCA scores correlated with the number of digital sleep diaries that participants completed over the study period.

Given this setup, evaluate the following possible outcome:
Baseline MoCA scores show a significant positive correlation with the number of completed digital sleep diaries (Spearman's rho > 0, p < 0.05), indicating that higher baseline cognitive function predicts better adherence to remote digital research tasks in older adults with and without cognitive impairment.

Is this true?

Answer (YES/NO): NO